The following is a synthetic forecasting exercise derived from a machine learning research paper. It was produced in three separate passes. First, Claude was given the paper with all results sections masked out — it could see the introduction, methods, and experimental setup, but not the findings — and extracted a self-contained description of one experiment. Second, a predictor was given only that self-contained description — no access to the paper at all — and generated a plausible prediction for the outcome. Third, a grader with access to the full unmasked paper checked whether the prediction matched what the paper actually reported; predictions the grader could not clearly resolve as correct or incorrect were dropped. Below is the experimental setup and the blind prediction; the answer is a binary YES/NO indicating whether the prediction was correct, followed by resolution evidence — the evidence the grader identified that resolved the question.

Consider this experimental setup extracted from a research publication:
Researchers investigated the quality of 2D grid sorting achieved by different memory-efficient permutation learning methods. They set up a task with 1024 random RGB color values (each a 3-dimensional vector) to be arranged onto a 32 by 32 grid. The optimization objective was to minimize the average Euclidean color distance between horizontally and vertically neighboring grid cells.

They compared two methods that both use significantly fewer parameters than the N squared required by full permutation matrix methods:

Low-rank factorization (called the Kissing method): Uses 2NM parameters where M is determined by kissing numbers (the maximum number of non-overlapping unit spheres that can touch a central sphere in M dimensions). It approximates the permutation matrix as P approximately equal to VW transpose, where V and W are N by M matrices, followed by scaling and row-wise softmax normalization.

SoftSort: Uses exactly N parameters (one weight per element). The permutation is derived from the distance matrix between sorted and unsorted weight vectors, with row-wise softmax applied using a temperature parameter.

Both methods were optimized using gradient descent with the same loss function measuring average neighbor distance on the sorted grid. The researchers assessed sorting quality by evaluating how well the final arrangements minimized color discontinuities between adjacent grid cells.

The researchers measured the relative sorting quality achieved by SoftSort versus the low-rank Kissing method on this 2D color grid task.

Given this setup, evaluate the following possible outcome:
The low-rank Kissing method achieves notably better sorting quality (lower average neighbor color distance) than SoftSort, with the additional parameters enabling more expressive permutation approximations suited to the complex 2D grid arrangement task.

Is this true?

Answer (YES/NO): NO